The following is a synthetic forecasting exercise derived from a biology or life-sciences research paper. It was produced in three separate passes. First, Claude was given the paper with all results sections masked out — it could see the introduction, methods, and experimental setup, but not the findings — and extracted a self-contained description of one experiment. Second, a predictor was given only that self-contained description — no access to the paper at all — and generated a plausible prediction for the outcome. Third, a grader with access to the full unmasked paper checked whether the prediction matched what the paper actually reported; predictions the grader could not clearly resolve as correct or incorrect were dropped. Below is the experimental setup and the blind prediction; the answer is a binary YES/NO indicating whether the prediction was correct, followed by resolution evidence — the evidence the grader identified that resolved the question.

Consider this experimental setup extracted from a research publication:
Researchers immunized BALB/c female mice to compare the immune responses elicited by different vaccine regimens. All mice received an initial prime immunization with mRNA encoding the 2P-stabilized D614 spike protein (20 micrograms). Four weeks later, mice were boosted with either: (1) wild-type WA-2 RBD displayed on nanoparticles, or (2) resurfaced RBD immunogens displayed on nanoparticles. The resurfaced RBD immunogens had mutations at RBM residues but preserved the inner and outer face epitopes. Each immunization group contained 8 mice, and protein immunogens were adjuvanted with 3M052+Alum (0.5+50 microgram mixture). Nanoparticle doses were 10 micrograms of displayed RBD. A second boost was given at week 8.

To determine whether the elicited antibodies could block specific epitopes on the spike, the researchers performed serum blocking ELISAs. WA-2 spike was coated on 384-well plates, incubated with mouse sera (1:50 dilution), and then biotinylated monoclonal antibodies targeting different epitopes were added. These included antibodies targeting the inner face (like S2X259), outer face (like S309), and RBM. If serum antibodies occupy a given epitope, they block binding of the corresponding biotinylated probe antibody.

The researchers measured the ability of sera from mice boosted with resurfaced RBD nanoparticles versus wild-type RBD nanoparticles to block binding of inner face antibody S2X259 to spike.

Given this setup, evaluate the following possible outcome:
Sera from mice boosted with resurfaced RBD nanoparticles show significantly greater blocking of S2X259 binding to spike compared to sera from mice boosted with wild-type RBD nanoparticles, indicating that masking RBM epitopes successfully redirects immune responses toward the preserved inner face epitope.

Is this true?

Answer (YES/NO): NO